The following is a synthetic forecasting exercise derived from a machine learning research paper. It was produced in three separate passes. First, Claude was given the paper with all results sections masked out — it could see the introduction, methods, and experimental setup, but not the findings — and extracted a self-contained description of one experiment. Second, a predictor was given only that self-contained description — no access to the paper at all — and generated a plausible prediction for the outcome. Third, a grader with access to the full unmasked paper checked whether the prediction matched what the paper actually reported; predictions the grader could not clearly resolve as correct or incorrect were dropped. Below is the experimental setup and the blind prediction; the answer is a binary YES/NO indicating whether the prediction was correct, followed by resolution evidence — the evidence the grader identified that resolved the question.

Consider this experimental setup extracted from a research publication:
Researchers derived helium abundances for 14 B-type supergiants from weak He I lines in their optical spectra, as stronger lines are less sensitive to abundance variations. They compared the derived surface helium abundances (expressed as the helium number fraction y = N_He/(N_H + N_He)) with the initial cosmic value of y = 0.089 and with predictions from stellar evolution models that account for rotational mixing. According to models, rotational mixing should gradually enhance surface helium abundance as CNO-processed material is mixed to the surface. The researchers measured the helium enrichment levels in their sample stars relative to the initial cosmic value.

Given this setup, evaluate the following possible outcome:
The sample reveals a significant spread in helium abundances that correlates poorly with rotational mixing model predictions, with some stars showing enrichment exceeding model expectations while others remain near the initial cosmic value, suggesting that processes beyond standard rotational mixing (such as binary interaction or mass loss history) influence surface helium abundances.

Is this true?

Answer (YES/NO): NO